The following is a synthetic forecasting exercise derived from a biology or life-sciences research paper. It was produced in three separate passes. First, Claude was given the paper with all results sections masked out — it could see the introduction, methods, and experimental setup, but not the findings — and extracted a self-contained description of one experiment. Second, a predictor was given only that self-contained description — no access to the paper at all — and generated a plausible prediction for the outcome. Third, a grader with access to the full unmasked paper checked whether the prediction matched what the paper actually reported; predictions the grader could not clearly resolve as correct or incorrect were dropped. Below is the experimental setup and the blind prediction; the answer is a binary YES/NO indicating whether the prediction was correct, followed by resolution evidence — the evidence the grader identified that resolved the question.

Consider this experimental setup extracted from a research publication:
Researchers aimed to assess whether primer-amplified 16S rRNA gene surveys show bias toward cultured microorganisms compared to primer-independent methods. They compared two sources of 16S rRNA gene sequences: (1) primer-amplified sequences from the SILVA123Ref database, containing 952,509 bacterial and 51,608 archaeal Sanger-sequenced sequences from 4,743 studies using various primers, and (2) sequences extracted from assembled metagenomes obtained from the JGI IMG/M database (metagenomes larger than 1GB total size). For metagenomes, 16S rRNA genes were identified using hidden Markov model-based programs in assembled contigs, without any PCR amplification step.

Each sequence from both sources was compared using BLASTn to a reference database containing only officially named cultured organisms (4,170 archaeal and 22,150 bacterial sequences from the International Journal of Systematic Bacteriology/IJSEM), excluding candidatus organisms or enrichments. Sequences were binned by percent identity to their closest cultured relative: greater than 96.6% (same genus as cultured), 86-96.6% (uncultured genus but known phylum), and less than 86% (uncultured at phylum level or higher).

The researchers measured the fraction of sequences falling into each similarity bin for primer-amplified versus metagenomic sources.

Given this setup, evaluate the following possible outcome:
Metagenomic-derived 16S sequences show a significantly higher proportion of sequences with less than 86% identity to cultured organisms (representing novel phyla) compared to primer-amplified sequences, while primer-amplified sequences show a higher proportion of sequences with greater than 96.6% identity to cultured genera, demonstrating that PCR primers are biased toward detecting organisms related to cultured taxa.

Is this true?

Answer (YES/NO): YES